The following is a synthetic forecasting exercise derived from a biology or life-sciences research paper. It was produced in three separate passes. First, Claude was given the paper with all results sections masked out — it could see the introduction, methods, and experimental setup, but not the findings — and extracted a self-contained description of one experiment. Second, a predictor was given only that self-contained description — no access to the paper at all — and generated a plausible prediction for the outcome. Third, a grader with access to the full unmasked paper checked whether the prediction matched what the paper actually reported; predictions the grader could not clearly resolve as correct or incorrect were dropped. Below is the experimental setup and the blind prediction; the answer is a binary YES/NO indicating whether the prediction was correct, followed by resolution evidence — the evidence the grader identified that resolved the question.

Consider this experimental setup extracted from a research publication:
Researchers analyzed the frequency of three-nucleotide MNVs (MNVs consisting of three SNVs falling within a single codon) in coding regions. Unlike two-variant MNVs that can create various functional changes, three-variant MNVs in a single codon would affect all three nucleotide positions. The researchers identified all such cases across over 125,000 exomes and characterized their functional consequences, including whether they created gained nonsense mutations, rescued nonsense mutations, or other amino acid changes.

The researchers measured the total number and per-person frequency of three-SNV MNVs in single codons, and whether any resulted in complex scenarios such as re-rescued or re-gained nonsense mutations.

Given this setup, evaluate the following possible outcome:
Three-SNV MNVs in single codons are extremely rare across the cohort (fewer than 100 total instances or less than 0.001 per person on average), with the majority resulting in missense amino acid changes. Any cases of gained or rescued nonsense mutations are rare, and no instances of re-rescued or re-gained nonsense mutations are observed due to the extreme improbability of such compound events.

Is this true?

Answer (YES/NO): NO